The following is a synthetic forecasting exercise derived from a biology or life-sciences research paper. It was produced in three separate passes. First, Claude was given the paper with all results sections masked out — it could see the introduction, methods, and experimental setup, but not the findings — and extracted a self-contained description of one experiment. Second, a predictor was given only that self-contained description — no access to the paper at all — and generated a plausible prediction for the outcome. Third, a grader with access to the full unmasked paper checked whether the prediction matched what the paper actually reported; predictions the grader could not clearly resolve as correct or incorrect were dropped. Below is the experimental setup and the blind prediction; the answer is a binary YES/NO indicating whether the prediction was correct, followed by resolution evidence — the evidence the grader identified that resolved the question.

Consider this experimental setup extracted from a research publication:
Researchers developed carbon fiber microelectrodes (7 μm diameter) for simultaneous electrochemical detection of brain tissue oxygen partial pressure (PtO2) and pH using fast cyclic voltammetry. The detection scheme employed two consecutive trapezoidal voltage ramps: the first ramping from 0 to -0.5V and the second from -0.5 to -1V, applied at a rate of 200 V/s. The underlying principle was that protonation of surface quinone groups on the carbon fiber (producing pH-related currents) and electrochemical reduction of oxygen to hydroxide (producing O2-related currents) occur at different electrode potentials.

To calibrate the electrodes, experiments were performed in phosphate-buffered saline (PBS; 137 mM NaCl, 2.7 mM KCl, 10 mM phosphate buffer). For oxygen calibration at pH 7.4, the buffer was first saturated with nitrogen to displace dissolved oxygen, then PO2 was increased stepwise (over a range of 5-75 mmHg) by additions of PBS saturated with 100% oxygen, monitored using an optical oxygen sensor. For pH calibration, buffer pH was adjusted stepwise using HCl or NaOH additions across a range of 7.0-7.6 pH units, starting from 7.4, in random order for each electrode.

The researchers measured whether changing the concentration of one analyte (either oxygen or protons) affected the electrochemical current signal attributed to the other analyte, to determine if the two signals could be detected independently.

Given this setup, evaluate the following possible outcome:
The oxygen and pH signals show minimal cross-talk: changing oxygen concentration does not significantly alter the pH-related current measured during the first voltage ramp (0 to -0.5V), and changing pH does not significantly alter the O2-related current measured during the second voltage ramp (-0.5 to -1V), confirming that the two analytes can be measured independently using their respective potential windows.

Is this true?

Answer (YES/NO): YES